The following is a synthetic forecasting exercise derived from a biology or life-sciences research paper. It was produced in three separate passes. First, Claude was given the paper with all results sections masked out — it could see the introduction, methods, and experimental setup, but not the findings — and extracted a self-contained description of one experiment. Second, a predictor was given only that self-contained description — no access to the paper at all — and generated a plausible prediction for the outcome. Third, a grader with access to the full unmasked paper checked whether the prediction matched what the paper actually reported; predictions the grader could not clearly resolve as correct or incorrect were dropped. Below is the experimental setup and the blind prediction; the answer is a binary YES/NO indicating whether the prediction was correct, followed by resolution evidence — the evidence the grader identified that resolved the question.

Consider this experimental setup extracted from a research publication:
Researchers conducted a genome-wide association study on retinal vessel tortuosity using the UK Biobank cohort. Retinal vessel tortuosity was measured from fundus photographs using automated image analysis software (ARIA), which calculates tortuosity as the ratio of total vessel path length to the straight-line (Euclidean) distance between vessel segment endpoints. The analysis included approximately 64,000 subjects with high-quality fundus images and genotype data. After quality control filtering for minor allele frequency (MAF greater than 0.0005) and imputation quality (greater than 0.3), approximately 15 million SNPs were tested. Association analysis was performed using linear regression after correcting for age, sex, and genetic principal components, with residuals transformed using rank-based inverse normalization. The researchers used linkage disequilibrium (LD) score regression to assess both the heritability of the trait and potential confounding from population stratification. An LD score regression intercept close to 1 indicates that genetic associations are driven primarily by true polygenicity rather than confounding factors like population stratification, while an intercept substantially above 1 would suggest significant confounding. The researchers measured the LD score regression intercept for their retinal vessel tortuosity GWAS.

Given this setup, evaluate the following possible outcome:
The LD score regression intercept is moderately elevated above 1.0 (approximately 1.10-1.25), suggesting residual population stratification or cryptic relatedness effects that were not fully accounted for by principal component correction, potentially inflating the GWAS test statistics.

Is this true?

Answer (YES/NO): NO